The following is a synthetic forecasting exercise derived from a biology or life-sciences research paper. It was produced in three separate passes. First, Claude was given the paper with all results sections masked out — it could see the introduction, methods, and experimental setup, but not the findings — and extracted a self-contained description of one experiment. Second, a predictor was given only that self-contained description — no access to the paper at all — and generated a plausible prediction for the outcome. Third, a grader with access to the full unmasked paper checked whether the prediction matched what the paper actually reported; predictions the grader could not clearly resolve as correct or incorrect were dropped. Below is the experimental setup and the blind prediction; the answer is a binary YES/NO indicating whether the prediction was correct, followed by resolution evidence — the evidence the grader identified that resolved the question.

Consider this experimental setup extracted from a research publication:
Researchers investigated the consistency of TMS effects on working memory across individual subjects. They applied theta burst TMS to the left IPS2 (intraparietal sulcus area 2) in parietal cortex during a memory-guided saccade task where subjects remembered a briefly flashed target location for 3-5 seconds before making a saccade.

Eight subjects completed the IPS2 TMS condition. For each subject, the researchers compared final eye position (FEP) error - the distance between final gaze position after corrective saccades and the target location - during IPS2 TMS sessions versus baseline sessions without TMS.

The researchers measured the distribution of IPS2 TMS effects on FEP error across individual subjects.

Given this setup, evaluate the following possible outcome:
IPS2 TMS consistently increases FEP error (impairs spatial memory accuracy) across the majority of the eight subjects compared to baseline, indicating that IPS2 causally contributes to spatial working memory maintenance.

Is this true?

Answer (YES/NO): YES